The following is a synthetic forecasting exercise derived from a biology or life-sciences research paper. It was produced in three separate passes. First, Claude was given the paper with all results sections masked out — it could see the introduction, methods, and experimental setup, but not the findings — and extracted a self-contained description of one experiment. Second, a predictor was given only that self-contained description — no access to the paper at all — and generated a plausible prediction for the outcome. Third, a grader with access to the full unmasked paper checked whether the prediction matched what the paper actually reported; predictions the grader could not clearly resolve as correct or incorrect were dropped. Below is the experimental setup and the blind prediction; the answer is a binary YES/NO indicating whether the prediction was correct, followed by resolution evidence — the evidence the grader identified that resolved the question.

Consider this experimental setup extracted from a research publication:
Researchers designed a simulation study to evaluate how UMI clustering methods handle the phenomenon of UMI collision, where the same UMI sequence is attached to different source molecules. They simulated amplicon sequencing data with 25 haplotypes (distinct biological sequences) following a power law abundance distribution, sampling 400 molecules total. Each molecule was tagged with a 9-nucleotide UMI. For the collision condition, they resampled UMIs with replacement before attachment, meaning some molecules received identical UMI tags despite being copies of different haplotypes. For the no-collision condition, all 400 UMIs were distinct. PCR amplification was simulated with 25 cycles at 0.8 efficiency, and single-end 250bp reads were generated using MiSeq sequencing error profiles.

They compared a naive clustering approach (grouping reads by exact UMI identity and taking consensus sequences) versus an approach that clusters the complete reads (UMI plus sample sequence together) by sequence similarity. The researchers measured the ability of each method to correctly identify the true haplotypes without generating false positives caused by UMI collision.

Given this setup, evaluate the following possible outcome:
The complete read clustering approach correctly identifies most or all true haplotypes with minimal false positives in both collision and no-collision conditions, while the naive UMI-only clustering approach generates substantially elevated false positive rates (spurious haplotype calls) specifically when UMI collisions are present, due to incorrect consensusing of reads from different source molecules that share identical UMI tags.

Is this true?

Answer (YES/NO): NO